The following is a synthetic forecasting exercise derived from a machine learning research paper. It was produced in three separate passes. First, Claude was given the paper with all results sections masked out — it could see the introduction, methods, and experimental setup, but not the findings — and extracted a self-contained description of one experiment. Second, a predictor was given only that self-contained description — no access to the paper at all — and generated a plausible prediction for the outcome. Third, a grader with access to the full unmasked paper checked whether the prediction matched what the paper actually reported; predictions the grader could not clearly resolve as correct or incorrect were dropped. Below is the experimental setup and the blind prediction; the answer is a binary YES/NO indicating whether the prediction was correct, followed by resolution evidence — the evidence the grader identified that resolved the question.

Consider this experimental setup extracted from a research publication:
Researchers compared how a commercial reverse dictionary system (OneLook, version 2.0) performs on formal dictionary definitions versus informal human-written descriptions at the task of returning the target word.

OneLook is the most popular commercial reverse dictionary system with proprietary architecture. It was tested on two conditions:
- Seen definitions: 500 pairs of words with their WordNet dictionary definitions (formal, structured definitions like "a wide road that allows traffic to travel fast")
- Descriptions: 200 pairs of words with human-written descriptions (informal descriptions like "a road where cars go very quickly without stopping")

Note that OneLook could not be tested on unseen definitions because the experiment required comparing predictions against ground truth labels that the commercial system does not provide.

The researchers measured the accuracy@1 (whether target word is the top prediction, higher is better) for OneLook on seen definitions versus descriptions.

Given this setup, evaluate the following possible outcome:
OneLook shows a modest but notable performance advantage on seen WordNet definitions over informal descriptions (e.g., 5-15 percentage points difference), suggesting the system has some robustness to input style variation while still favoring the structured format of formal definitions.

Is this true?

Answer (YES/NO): NO